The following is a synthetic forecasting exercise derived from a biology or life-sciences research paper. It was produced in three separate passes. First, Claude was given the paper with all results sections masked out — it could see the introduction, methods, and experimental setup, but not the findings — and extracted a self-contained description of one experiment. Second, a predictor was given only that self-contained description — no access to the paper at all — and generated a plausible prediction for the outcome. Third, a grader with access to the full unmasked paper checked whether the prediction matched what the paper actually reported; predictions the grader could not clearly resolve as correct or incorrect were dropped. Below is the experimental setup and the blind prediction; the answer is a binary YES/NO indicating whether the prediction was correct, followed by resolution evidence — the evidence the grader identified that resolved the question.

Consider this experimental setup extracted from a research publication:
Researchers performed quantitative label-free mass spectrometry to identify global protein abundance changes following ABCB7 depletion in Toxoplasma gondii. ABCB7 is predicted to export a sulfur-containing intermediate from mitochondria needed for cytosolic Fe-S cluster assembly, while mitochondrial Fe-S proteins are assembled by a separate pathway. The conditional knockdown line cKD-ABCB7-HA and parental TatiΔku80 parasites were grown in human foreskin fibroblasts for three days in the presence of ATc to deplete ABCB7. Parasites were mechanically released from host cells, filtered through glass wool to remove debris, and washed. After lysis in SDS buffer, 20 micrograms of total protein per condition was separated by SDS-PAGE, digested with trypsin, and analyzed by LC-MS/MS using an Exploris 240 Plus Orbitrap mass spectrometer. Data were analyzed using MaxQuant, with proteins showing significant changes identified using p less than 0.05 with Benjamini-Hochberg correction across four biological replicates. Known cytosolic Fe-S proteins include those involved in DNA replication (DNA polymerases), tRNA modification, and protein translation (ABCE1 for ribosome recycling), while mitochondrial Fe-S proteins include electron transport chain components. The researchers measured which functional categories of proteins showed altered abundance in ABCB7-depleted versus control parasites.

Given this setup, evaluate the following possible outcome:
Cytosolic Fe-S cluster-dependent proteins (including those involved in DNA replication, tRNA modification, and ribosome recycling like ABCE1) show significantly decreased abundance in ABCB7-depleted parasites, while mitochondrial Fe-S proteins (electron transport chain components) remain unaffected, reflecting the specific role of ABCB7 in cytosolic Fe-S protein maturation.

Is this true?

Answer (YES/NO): YES